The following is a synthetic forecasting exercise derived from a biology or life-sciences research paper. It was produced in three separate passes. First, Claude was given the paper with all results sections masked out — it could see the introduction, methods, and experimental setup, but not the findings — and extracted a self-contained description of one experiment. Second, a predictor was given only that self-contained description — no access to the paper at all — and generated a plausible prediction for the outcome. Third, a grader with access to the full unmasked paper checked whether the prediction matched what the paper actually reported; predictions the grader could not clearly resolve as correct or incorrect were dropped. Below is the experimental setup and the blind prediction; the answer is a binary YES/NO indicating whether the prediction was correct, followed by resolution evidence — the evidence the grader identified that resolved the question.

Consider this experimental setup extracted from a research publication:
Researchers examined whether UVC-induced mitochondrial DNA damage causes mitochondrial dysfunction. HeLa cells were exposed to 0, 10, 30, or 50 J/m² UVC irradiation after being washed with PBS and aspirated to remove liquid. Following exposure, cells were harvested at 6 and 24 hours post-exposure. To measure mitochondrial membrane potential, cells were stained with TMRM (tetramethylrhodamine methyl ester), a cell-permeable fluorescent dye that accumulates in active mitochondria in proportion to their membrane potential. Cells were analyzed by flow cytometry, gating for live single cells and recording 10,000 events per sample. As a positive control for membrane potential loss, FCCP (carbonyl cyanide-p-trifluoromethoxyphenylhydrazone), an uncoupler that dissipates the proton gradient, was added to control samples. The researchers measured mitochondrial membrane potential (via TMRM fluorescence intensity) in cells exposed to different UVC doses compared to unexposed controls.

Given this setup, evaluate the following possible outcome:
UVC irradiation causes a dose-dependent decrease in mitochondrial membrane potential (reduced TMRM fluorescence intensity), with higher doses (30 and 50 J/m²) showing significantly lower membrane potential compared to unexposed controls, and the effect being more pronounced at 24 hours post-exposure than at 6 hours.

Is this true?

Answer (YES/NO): NO